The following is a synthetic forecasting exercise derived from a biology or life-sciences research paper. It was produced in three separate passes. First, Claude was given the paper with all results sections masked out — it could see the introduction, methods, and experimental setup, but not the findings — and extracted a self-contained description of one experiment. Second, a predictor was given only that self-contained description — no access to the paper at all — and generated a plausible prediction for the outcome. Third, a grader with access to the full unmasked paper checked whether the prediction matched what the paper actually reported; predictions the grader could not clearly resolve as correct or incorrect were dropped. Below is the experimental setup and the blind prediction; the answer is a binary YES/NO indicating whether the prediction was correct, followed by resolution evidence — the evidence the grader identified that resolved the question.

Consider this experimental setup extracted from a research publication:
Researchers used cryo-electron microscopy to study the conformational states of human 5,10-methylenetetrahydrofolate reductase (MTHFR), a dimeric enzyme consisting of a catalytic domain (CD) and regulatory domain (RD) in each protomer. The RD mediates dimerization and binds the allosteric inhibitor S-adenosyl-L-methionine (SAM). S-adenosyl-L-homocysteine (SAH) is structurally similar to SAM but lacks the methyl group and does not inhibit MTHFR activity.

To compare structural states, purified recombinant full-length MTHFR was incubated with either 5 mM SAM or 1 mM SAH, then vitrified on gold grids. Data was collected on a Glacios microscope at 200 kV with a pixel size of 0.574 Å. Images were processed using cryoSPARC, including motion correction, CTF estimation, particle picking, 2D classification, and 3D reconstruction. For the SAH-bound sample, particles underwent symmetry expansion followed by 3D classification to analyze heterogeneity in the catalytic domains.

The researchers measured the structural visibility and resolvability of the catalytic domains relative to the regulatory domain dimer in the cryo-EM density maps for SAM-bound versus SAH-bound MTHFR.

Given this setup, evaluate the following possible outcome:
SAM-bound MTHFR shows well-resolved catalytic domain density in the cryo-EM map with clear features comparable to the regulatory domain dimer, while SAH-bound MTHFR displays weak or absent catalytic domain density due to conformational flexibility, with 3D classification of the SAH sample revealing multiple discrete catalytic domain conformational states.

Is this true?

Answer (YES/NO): YES